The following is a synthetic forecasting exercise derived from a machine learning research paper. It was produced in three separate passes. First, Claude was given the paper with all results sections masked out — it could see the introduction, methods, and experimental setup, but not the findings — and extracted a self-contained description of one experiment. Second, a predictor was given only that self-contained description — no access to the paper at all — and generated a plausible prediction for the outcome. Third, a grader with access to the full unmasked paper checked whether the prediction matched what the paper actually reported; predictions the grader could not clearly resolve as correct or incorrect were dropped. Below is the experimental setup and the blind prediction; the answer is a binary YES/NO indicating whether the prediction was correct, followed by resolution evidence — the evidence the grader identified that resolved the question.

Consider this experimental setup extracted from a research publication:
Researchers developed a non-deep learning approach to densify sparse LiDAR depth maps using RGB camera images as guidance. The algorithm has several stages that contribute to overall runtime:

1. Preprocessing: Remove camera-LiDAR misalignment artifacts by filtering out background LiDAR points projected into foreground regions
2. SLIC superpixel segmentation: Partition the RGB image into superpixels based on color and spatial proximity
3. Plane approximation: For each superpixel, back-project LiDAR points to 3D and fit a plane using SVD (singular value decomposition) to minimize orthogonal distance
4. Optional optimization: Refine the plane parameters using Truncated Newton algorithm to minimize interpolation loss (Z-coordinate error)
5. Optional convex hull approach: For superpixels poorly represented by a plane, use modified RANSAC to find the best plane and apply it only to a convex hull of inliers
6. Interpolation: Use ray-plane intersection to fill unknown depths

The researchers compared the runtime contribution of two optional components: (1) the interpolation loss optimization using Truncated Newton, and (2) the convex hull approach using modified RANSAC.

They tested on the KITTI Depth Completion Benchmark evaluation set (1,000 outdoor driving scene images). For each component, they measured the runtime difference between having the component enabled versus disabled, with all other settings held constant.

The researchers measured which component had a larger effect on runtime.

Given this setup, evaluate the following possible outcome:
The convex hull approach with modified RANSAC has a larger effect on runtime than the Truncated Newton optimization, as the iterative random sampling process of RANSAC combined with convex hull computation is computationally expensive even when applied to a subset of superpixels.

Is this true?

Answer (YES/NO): NO